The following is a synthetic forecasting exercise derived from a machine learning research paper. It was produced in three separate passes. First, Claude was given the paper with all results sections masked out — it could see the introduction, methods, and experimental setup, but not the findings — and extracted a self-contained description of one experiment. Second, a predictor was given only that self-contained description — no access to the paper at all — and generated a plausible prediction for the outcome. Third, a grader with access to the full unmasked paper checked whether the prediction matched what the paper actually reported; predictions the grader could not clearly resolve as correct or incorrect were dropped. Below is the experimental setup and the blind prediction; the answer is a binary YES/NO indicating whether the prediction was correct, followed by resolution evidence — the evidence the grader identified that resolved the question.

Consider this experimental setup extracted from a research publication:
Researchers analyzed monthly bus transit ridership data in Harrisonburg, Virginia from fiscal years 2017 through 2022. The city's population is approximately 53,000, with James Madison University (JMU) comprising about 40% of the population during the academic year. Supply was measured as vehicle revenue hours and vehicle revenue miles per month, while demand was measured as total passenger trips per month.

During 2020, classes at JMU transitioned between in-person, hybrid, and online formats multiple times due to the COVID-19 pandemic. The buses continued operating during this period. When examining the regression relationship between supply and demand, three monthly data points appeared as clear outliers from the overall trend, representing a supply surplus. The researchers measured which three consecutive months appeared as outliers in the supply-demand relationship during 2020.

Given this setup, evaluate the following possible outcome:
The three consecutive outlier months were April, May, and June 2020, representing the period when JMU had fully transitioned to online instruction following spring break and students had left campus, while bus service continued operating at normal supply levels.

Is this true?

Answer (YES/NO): NO